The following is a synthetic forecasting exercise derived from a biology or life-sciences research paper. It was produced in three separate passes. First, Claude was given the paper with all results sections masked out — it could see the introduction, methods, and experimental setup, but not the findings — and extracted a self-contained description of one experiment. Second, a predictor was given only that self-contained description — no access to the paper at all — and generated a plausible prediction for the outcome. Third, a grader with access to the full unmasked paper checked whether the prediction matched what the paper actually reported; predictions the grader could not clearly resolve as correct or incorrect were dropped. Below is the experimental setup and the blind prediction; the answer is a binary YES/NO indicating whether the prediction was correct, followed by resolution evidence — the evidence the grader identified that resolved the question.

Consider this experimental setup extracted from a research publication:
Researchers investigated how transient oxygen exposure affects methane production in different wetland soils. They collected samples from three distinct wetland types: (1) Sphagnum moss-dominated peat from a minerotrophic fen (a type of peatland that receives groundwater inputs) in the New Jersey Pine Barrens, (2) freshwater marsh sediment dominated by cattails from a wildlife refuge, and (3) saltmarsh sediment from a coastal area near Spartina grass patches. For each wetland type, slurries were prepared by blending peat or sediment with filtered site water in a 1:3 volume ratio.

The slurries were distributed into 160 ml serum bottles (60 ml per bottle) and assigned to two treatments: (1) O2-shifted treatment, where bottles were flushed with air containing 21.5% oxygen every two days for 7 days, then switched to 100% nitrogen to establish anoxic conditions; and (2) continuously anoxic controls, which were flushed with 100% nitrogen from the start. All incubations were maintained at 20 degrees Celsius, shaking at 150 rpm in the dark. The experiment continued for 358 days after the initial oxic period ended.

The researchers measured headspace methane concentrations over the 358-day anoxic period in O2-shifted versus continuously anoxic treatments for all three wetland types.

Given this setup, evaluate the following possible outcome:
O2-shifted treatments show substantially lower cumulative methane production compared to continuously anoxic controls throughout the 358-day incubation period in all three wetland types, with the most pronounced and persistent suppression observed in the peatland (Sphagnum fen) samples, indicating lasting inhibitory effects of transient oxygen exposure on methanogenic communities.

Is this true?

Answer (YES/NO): NO